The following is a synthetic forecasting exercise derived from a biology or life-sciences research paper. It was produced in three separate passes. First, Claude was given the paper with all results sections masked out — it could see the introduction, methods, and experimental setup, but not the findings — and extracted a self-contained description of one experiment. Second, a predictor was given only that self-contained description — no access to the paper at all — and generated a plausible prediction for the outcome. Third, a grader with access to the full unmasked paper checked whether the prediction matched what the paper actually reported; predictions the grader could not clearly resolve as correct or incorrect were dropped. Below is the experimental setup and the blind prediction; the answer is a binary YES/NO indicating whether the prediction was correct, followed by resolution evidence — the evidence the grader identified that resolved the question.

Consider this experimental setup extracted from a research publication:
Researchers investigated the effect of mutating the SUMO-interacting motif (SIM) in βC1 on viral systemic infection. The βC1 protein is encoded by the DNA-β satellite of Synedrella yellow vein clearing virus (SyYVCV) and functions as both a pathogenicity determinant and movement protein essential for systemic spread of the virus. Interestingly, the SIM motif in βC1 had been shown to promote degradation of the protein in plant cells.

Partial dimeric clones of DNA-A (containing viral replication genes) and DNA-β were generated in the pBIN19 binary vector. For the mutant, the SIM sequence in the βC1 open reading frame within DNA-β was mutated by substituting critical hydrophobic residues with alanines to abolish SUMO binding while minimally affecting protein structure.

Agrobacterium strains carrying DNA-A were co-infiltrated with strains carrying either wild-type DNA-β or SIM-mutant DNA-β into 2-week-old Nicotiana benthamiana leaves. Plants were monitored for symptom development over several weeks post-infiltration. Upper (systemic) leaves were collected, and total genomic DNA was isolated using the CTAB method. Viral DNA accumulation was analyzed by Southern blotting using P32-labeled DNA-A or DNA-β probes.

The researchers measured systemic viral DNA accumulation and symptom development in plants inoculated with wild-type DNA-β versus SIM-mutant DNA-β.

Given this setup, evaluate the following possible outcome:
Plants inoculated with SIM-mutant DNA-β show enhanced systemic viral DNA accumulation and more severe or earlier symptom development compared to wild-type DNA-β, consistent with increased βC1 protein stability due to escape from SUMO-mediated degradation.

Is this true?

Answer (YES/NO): NO